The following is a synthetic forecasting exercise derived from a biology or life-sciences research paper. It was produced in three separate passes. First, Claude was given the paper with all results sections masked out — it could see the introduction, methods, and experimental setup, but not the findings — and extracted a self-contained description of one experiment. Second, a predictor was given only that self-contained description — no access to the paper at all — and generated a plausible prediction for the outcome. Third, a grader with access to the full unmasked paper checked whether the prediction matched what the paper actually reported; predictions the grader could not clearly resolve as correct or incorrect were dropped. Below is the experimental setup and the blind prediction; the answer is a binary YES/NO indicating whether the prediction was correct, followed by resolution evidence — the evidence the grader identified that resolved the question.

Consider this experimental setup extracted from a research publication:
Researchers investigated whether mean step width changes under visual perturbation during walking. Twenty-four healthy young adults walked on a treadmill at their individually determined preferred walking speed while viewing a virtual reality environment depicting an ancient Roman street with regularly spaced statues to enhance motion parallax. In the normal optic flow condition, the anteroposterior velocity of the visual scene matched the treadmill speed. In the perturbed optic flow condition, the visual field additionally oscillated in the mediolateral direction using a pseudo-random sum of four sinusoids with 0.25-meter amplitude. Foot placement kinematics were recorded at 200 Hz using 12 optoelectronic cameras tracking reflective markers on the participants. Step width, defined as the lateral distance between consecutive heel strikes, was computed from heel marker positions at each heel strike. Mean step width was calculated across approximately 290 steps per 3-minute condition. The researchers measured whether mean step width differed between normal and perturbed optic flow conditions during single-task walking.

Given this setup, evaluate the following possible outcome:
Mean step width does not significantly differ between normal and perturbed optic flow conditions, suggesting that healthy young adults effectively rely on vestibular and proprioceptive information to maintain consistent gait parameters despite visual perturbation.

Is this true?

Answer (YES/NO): NO